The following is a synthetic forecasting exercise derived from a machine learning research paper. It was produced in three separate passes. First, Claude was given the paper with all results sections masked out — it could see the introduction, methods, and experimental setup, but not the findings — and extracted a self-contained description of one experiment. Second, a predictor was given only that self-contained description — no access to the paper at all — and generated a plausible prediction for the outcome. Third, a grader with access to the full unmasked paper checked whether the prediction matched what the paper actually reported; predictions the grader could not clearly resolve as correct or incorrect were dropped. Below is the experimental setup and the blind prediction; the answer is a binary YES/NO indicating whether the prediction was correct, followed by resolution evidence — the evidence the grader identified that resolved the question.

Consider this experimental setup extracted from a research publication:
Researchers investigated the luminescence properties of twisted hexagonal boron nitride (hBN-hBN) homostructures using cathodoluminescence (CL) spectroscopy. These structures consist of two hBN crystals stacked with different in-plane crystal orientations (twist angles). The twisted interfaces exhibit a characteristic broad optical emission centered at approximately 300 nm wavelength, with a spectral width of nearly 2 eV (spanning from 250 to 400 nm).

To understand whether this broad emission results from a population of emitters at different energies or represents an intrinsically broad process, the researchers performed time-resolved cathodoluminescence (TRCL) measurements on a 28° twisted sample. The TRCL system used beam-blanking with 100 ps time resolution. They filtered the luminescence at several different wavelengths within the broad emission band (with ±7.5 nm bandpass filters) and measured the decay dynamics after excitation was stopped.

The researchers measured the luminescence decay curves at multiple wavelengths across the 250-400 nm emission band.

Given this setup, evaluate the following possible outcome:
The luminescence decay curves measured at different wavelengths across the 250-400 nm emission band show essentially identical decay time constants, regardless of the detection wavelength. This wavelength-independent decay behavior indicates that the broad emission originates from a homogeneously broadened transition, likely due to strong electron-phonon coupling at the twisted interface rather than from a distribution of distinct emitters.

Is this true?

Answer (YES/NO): YES